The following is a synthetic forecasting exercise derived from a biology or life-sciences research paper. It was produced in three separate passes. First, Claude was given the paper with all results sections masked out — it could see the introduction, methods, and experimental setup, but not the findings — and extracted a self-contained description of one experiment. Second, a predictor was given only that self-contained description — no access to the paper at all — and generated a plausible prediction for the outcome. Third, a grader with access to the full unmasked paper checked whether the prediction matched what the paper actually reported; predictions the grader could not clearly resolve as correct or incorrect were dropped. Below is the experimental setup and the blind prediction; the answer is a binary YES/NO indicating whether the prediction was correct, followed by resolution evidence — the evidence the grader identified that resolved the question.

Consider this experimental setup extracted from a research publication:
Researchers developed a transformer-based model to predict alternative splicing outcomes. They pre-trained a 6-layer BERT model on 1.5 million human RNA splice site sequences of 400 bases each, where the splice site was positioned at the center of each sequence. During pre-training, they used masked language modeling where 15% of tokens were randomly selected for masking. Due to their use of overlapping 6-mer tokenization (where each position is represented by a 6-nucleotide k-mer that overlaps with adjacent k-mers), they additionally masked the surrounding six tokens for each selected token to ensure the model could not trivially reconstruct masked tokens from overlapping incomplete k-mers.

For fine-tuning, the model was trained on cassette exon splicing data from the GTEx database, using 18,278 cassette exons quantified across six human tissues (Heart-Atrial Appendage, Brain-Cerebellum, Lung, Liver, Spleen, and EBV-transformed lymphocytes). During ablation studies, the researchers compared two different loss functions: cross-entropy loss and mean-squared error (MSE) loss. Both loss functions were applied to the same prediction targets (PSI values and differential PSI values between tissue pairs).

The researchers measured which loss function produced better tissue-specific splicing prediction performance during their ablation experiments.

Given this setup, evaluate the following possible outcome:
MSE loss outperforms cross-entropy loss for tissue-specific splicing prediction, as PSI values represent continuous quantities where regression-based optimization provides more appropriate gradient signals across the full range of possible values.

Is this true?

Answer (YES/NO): NO